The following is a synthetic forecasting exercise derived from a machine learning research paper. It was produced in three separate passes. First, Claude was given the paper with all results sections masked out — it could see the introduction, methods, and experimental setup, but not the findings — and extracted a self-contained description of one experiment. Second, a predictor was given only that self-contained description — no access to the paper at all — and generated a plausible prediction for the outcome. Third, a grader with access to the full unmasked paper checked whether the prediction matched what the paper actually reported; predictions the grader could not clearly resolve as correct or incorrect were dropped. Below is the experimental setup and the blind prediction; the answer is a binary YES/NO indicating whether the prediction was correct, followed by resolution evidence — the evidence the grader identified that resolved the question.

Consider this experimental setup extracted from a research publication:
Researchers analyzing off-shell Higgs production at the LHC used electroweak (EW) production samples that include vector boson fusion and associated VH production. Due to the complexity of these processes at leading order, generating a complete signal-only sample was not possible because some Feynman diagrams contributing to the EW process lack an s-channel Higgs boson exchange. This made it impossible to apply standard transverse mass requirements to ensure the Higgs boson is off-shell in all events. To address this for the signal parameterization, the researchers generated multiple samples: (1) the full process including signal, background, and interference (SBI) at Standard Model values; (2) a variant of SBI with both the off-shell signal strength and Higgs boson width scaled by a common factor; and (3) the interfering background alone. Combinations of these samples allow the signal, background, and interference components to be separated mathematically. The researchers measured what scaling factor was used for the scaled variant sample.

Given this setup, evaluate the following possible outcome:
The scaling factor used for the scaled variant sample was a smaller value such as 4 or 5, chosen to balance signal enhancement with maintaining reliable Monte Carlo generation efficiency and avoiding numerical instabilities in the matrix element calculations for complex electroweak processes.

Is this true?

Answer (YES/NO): NO